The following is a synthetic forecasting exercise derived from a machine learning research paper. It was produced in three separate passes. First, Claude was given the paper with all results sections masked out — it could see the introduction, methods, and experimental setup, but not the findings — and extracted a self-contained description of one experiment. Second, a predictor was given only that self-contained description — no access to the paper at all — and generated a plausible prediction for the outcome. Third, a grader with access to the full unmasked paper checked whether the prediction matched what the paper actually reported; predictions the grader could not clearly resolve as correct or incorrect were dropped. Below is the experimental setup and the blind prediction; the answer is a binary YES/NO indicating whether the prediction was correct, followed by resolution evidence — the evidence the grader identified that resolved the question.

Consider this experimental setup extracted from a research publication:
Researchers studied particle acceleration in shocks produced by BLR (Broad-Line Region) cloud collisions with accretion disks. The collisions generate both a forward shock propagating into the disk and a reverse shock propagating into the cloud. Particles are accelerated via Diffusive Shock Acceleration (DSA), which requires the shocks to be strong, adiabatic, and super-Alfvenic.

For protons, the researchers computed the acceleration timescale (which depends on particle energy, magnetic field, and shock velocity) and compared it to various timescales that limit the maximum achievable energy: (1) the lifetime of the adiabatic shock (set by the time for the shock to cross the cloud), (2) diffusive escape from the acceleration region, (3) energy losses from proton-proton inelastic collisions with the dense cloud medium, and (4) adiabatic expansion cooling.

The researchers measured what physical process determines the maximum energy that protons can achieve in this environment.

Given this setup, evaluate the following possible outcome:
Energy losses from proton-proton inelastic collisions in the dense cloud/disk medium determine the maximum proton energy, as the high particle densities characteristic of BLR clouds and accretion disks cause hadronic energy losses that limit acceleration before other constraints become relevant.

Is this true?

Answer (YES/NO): NO